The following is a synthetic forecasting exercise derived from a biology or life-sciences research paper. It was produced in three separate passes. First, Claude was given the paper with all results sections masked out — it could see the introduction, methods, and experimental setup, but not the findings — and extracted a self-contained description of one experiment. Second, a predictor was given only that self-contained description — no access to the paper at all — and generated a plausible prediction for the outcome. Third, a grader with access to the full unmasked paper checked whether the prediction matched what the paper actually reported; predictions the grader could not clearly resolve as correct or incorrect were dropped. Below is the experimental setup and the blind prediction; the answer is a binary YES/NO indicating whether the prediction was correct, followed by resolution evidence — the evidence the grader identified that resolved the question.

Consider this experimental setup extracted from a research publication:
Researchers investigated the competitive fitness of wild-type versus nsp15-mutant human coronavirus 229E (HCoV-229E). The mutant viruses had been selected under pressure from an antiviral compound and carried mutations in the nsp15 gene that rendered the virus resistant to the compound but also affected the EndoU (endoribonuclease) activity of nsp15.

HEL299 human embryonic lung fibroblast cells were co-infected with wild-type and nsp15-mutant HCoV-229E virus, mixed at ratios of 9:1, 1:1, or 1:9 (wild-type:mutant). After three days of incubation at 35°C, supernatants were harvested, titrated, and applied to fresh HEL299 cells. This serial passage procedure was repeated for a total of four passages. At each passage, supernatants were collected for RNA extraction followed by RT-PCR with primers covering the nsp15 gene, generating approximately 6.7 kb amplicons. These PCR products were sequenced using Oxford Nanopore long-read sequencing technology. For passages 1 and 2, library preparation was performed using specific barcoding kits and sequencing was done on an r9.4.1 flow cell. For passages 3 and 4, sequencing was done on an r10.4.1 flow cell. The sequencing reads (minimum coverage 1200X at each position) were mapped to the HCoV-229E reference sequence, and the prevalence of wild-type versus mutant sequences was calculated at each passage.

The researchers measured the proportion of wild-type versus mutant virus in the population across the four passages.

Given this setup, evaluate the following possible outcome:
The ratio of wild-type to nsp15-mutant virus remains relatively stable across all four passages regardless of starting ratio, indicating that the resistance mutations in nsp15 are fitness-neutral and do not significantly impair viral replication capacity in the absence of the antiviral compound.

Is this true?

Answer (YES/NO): NO